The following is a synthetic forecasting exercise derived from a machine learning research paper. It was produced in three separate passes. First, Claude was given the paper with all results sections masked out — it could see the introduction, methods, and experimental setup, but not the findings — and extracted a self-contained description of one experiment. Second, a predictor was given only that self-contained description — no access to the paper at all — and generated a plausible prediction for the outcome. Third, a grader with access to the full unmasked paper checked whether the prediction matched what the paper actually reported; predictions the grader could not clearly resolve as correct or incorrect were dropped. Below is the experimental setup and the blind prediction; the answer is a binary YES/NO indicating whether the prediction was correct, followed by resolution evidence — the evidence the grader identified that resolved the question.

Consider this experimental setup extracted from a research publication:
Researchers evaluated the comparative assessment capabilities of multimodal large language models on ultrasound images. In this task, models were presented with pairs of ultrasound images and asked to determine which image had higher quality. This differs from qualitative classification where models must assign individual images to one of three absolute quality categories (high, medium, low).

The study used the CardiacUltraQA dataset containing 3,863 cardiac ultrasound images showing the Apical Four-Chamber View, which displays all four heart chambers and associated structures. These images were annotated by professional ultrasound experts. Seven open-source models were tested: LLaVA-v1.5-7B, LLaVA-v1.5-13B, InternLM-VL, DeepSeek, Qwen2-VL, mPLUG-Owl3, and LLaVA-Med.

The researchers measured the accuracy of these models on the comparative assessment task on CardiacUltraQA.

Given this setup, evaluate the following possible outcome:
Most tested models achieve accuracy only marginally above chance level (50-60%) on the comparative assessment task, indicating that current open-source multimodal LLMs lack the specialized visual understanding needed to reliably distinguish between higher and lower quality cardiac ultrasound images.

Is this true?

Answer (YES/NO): NO